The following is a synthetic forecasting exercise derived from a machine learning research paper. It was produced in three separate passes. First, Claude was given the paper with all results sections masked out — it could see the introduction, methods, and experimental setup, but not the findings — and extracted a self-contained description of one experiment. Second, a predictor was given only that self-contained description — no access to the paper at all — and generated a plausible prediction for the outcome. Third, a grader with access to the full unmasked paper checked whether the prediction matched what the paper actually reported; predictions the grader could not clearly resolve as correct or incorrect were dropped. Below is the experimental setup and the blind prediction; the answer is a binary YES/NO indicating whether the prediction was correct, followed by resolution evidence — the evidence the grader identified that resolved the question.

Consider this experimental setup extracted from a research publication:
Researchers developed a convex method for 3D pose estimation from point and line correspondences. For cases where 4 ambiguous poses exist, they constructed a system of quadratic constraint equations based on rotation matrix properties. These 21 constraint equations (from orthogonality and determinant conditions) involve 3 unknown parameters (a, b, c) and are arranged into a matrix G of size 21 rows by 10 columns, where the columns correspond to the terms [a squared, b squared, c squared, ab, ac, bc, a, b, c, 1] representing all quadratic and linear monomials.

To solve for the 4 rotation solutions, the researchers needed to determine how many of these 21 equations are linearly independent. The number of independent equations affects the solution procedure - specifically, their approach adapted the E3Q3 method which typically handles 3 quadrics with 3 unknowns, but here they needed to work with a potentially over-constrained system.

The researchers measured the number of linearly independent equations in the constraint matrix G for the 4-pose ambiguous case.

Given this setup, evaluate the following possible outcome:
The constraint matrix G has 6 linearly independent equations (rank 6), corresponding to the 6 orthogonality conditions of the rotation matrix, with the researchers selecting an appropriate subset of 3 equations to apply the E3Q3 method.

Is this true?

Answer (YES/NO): YES